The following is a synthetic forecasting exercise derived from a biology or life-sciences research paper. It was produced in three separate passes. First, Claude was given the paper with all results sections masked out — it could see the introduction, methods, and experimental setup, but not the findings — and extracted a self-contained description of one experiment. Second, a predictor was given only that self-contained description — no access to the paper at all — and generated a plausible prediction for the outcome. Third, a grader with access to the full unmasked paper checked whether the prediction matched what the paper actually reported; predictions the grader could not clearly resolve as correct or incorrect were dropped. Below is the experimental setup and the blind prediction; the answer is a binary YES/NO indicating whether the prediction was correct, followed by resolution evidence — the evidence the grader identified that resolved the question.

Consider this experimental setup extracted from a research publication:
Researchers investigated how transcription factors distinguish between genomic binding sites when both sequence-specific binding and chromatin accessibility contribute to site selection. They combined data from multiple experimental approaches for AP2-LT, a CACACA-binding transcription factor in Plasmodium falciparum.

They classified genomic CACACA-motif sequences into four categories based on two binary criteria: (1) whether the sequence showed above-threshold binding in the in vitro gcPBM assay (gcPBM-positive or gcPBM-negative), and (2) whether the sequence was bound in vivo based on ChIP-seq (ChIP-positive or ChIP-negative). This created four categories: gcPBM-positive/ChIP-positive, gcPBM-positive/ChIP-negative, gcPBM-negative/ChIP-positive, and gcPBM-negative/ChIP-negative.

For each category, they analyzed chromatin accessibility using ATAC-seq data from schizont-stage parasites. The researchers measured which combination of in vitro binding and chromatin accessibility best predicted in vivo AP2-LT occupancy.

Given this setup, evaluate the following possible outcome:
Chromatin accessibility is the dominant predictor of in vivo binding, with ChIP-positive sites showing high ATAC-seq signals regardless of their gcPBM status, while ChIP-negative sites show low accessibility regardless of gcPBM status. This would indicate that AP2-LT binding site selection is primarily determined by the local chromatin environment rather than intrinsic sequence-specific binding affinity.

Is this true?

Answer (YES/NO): NO